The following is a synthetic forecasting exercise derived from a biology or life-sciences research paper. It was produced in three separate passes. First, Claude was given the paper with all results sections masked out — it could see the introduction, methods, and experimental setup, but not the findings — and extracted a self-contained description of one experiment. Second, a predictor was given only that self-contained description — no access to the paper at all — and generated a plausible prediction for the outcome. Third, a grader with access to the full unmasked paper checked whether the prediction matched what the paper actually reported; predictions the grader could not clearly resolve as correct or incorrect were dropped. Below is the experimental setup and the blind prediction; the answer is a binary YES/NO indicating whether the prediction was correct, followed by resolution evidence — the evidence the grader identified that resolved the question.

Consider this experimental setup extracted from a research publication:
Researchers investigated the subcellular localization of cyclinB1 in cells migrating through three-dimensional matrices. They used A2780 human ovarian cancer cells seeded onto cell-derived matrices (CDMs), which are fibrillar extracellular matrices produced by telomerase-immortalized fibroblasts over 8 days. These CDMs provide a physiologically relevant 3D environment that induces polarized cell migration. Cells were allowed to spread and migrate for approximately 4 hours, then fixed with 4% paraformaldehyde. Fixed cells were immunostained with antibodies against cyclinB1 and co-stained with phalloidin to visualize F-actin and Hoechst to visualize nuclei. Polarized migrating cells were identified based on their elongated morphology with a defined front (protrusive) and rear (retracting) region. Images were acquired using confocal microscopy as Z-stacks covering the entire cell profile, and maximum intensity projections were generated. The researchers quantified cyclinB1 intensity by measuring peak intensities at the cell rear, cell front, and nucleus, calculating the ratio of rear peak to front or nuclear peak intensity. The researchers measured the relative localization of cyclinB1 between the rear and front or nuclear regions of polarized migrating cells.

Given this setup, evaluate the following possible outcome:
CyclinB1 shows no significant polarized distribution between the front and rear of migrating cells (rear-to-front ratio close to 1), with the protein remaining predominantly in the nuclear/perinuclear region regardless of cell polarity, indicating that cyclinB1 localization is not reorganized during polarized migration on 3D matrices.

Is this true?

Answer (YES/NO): NO